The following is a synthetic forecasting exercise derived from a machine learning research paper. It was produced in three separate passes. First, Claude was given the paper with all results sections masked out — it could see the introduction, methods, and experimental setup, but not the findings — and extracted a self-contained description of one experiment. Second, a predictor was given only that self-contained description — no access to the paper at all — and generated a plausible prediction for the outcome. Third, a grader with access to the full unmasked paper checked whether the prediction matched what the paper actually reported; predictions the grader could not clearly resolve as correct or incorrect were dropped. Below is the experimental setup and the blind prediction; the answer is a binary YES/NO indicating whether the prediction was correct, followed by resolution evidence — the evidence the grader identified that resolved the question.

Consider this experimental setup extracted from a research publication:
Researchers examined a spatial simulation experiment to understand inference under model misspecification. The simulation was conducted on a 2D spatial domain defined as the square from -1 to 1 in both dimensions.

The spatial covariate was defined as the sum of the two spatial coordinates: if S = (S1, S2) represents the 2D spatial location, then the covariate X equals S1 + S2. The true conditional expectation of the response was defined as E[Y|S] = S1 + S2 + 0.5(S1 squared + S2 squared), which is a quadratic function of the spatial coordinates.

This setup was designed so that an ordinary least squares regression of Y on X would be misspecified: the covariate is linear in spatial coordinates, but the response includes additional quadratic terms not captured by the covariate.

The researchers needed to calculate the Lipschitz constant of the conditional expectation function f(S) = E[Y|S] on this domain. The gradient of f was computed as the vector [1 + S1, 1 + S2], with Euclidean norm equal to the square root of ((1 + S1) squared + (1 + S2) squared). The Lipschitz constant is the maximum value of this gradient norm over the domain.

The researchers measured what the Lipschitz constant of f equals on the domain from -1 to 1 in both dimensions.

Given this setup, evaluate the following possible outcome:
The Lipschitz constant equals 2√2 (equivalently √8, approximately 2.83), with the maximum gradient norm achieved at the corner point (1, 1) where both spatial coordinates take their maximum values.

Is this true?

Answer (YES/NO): YES